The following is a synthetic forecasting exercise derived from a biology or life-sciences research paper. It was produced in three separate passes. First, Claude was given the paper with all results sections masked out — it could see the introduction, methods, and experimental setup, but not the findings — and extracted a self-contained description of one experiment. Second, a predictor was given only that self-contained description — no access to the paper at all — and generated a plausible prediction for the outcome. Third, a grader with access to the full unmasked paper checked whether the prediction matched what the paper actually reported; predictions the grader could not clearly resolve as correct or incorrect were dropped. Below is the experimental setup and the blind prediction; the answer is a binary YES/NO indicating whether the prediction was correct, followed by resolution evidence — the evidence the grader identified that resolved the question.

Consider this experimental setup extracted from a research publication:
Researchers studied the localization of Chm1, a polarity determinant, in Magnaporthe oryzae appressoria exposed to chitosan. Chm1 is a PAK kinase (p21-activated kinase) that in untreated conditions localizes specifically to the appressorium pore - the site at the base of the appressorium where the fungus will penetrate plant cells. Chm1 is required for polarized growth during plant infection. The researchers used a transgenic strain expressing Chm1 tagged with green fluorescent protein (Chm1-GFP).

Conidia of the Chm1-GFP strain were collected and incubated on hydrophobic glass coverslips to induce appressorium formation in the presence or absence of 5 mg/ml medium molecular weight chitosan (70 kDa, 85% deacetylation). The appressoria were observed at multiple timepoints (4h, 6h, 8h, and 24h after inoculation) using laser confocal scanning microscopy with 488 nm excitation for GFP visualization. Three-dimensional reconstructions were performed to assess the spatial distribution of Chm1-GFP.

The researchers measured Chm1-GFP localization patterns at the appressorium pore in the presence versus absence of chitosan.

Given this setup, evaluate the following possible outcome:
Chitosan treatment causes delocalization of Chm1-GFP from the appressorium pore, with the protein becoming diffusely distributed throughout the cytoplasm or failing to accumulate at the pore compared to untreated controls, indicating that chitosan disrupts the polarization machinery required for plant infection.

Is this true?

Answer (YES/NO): YES